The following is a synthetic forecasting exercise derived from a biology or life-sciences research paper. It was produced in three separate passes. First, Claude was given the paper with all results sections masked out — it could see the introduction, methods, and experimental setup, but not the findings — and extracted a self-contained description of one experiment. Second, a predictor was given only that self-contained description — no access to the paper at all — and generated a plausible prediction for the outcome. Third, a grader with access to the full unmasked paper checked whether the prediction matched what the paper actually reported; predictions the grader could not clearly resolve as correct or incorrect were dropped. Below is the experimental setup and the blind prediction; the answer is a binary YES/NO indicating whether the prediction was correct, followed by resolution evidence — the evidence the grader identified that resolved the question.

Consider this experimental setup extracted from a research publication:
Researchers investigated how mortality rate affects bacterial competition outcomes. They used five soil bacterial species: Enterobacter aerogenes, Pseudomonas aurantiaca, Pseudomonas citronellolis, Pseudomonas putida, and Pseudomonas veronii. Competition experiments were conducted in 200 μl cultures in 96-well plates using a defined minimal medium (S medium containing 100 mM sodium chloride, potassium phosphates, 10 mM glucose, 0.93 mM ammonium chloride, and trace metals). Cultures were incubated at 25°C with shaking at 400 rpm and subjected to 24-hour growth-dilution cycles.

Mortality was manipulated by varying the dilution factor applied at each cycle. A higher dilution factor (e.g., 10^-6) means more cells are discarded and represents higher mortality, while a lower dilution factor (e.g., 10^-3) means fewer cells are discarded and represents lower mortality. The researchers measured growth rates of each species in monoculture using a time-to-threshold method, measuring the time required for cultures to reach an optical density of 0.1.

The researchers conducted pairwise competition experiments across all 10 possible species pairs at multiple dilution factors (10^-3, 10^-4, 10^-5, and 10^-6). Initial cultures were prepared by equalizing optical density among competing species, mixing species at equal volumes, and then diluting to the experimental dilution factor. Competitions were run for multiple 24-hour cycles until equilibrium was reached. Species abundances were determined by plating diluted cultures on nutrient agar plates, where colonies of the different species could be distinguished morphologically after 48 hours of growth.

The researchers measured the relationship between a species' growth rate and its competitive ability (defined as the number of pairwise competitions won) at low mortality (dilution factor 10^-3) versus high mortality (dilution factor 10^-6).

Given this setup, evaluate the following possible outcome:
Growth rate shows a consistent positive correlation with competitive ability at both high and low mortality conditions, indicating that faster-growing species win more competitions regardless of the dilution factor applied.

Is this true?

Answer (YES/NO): NO